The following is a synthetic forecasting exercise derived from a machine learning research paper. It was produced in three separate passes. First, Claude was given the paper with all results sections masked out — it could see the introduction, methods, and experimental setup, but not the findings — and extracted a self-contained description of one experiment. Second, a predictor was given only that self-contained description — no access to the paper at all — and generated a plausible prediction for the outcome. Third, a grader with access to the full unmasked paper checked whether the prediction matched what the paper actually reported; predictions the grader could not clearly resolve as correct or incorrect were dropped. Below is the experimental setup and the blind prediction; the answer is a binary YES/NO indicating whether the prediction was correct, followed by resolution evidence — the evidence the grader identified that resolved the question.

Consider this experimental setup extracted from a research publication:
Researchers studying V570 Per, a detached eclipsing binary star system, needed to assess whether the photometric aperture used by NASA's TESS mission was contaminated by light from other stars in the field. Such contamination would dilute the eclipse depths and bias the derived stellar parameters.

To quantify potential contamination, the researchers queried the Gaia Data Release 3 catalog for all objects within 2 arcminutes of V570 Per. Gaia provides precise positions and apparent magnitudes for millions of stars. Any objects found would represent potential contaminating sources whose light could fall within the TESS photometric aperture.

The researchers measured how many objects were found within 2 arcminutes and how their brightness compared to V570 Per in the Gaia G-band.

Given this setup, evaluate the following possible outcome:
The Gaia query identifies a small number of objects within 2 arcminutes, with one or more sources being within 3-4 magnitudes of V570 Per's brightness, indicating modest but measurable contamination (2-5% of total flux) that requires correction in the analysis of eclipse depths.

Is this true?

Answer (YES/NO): NO